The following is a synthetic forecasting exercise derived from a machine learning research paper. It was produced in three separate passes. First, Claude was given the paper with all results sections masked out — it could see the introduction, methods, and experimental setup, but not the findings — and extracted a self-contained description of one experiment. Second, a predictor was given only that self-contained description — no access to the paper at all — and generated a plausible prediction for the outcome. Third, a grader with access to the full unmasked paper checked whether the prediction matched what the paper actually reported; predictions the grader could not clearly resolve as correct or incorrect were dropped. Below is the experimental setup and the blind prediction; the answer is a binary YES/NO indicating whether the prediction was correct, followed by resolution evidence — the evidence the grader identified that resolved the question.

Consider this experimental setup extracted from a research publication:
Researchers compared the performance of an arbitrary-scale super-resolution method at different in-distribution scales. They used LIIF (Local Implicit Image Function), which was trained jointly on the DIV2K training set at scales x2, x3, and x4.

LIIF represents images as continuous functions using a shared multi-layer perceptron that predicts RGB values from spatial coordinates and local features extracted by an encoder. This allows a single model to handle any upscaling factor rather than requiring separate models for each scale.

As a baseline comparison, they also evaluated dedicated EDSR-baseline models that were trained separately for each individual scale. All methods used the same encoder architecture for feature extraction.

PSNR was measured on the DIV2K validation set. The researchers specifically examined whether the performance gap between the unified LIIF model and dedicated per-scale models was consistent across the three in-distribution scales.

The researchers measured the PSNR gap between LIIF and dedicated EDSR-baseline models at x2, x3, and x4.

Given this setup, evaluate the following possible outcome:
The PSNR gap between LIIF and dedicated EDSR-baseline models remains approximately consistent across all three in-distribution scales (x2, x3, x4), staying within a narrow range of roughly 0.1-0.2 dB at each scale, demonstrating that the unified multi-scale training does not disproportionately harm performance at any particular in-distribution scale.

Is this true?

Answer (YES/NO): NO